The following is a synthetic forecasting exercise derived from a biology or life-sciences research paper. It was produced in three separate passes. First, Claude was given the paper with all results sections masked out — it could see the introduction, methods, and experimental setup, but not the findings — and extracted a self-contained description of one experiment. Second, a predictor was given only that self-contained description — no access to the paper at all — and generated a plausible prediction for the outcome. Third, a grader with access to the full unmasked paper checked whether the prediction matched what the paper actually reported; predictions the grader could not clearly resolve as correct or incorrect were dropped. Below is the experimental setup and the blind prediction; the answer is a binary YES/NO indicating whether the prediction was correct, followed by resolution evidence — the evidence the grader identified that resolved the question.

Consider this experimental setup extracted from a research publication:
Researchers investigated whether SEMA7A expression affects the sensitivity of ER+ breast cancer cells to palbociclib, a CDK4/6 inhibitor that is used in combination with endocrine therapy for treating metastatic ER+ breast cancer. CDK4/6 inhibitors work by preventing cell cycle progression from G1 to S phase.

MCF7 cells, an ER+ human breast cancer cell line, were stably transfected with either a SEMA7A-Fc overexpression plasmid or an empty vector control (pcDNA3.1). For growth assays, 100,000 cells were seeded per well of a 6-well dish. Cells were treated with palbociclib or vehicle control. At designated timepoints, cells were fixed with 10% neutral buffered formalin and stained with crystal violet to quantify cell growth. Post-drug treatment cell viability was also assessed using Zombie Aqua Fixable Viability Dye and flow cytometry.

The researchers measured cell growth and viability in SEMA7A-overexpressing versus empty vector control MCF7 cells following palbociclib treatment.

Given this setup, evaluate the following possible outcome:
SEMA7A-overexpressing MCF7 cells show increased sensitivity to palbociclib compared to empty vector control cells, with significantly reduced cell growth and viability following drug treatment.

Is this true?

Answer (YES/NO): NO